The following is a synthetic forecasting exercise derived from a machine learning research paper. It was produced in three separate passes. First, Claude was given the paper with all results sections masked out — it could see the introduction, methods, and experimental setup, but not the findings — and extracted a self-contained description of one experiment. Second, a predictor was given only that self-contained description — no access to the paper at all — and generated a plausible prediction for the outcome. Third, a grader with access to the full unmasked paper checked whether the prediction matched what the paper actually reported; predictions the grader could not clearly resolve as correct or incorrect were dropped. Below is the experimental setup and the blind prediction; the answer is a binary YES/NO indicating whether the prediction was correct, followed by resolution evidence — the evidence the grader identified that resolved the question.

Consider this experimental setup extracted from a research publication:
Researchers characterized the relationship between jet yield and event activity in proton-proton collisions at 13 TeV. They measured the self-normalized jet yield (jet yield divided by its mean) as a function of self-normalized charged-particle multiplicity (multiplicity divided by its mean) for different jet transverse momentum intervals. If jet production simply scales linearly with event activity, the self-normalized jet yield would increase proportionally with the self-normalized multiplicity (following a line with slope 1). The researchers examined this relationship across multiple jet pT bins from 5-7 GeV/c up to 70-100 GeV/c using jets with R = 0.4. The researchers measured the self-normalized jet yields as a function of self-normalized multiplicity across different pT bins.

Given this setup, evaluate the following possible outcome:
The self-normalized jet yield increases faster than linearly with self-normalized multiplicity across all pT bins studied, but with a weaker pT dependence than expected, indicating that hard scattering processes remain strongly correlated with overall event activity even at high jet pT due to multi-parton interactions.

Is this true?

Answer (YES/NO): YES